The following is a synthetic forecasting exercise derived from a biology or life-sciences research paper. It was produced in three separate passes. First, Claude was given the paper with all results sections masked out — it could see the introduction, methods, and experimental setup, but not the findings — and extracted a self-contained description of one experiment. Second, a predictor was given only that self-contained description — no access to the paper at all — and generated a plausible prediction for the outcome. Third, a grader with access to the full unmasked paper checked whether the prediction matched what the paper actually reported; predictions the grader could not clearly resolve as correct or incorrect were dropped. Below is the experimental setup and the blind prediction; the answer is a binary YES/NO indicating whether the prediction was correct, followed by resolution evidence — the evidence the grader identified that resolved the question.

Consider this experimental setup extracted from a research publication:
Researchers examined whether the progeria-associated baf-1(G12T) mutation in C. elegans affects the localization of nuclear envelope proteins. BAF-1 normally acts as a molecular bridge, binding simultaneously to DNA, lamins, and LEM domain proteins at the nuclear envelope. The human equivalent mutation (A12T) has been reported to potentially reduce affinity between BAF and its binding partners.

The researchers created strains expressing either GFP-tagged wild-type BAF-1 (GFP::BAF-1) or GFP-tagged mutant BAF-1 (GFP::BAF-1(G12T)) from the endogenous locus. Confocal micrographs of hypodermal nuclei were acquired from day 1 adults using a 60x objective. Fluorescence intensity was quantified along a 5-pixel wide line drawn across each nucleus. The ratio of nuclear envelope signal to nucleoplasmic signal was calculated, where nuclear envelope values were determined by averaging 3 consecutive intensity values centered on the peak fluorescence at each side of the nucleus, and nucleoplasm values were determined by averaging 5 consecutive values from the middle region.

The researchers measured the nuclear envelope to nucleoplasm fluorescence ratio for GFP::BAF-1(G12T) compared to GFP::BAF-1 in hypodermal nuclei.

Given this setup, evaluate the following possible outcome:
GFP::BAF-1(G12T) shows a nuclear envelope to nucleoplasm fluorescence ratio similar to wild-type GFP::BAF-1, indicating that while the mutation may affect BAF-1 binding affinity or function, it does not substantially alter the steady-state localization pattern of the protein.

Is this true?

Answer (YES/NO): YES